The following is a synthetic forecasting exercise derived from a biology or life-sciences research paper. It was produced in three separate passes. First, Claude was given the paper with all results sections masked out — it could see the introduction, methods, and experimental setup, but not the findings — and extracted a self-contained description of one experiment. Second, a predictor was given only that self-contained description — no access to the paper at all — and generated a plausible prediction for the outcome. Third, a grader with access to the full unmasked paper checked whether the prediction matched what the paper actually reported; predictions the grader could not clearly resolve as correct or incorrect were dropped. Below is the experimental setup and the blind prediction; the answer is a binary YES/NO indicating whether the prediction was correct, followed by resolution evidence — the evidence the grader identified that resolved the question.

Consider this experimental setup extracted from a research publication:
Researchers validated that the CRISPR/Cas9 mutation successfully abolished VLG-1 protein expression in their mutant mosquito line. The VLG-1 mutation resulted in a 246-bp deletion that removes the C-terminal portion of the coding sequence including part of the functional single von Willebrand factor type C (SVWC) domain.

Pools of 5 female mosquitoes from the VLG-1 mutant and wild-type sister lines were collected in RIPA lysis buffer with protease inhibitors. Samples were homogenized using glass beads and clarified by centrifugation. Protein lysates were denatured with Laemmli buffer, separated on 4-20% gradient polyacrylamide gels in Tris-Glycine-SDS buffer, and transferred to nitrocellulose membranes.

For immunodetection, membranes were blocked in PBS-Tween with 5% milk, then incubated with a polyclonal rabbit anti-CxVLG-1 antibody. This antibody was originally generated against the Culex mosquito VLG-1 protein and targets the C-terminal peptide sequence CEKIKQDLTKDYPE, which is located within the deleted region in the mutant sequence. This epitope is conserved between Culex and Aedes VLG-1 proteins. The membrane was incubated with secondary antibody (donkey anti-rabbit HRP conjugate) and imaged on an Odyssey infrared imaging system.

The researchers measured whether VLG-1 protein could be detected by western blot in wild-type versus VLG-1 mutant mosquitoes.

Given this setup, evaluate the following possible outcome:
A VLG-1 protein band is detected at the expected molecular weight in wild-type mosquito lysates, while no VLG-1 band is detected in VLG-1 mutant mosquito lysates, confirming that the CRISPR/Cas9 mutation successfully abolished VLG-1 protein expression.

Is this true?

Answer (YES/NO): YES